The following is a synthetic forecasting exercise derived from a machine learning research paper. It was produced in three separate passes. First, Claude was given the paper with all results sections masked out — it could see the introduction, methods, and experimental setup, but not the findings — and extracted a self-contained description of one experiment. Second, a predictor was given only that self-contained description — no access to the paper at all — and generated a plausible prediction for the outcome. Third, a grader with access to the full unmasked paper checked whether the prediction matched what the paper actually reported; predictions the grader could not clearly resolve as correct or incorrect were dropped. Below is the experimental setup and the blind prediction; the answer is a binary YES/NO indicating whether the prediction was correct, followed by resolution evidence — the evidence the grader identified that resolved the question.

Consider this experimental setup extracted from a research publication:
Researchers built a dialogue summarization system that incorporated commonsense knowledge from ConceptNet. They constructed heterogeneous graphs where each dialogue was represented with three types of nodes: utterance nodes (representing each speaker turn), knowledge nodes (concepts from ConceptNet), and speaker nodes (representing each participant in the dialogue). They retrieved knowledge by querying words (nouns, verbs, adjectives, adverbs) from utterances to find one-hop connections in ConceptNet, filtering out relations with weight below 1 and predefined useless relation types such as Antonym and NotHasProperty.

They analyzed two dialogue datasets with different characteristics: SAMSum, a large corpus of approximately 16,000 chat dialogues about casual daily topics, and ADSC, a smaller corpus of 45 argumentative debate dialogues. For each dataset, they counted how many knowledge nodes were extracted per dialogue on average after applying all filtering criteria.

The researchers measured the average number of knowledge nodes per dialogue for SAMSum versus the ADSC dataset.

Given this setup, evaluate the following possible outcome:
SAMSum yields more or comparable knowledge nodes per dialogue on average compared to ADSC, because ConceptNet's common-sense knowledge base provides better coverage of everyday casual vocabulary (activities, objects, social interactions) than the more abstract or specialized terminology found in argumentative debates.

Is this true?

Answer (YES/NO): YES